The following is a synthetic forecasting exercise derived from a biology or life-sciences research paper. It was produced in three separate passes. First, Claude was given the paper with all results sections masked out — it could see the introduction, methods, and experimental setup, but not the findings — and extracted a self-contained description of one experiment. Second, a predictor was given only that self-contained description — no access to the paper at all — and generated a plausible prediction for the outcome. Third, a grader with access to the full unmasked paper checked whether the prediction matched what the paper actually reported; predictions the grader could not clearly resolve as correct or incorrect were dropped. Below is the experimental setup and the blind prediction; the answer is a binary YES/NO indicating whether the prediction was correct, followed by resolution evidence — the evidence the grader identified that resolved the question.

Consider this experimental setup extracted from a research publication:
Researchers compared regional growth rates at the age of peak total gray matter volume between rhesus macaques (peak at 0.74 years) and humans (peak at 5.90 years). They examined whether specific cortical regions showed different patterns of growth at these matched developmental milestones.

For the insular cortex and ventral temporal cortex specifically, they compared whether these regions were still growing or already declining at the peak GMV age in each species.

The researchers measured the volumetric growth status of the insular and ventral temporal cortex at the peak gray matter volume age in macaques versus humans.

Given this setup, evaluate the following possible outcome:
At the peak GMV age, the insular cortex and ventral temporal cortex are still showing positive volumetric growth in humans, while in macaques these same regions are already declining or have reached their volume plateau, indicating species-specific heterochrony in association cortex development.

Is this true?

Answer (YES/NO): YES